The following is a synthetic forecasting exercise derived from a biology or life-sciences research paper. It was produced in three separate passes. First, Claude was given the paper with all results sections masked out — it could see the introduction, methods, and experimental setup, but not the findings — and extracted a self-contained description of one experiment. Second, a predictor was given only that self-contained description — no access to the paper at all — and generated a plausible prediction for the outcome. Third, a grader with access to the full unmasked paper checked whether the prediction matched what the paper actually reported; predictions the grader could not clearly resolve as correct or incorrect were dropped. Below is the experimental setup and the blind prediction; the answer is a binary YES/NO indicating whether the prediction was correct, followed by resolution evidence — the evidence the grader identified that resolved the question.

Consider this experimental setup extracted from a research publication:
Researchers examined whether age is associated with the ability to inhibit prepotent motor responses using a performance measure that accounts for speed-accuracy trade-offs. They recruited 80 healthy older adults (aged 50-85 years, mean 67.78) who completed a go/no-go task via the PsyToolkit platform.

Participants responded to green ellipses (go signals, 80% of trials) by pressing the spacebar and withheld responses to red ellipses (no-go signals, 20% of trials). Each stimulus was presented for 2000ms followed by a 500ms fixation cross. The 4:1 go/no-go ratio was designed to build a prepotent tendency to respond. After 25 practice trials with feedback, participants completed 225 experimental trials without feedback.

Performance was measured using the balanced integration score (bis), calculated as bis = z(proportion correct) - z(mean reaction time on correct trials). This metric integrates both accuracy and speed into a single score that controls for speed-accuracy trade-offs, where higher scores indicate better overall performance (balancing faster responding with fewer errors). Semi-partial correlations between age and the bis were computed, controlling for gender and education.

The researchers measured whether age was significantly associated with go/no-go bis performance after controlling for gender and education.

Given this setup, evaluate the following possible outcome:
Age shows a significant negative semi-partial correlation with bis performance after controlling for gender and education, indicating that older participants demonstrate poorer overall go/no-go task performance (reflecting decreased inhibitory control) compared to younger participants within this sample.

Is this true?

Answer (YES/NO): YES